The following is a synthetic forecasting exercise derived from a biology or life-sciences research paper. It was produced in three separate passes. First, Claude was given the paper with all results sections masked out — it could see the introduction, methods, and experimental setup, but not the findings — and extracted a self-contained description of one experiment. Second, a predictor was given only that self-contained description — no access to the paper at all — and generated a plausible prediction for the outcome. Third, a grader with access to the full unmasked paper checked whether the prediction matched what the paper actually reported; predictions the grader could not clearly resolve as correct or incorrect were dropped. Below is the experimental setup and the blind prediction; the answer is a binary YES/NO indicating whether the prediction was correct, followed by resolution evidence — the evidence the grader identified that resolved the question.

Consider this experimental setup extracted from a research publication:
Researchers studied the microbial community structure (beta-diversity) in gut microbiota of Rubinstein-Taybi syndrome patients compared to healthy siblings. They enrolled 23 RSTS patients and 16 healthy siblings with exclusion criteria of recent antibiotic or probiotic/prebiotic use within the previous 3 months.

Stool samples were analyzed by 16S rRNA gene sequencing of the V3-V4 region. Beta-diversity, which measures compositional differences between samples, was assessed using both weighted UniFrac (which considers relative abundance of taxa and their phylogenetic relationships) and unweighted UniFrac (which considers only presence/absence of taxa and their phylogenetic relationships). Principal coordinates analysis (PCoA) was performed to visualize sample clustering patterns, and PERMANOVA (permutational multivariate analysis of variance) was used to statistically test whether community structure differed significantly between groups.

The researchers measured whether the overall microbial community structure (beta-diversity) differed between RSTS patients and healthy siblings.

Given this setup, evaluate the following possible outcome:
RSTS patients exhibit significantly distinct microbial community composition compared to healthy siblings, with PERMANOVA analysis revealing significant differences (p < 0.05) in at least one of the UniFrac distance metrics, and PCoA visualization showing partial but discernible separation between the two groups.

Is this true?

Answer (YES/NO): YES